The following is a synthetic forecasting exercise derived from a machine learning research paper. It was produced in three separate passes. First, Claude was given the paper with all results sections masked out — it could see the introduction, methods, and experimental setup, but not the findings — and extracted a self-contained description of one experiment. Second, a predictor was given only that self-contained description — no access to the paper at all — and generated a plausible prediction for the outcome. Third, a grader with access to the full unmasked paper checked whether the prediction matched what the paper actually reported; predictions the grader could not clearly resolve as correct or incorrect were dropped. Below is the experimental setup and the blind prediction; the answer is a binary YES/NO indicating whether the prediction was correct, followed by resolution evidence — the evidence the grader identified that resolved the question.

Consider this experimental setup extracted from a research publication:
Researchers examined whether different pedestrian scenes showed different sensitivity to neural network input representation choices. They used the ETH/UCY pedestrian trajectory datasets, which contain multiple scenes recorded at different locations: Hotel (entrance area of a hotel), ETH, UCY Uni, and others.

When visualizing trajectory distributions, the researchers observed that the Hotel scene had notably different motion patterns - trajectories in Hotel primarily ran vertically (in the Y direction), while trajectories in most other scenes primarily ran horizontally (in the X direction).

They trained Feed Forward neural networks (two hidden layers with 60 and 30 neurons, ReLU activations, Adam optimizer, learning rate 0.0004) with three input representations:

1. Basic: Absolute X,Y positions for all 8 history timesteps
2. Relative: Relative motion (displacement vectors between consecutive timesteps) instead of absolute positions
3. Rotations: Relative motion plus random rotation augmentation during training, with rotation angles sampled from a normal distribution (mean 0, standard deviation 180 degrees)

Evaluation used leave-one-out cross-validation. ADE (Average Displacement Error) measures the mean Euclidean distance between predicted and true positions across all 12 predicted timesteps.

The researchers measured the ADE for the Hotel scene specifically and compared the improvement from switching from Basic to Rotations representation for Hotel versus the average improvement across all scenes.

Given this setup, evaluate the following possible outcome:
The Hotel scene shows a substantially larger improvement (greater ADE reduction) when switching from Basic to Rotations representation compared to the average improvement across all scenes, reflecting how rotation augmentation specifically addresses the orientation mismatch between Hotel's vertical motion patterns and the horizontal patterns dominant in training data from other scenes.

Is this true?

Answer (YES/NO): YES